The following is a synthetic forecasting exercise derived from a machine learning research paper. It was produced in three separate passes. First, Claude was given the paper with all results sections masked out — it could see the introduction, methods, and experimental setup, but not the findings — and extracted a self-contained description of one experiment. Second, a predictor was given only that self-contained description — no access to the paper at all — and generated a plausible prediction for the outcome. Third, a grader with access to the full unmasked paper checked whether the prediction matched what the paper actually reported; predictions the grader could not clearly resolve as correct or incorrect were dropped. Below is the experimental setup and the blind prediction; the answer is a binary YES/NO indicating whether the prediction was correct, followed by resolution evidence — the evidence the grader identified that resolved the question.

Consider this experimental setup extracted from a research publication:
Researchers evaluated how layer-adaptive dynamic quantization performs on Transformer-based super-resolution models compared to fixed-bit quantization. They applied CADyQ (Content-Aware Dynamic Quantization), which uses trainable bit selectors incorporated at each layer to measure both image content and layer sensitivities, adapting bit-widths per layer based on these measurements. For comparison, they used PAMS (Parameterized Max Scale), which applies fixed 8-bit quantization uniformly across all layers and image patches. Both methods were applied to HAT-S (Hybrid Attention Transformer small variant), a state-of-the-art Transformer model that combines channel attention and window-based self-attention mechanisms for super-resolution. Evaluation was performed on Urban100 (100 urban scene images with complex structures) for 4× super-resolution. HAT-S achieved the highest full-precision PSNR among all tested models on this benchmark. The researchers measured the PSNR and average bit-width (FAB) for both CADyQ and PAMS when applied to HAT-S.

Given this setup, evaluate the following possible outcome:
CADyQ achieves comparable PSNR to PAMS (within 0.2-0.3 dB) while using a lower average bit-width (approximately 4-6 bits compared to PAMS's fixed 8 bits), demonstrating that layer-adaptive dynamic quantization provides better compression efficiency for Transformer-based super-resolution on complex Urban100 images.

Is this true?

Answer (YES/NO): NO